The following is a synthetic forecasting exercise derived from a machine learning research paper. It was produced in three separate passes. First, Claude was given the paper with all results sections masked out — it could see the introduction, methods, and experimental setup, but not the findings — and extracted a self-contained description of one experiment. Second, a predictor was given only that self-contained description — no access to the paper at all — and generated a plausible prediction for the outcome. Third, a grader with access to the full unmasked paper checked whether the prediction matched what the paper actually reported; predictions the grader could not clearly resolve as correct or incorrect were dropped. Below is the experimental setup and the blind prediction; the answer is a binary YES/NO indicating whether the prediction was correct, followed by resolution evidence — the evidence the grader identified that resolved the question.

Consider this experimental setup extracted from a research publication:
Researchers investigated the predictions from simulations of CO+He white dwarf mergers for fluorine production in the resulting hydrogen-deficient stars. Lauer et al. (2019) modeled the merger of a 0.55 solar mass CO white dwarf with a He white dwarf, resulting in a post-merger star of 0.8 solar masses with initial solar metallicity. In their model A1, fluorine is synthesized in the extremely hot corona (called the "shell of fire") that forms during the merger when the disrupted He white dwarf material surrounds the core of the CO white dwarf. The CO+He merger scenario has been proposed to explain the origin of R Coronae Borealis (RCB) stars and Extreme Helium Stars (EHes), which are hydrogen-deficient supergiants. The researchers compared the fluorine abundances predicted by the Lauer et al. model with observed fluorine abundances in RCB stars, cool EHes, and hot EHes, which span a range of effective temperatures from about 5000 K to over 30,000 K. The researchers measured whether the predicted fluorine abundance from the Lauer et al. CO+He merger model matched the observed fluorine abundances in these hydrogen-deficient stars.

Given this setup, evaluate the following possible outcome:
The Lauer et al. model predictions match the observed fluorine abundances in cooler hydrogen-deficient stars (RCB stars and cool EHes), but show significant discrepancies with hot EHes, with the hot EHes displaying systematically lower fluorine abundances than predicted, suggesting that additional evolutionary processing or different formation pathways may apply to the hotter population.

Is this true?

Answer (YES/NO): NO